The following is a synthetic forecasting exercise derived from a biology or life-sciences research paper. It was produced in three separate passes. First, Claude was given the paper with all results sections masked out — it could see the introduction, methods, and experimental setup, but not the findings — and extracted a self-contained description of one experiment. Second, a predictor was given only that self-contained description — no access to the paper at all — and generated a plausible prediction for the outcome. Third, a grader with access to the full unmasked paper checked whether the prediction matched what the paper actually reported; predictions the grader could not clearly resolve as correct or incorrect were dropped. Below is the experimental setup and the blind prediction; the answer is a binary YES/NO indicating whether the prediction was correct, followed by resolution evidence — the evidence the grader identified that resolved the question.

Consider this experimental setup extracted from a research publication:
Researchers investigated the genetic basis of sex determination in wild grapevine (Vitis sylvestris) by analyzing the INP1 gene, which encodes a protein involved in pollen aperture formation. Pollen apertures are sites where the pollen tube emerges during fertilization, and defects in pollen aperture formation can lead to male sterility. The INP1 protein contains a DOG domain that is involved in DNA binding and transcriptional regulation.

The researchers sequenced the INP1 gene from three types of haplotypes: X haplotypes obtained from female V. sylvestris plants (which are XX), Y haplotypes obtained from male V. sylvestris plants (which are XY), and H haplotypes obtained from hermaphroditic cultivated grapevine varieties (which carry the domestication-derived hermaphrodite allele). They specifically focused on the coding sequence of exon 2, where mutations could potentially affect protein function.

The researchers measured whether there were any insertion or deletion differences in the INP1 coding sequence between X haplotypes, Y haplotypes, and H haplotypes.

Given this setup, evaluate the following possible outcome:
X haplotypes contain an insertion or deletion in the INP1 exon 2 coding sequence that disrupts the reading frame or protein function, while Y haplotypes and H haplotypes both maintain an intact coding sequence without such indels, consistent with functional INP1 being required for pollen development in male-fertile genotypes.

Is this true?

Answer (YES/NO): YES